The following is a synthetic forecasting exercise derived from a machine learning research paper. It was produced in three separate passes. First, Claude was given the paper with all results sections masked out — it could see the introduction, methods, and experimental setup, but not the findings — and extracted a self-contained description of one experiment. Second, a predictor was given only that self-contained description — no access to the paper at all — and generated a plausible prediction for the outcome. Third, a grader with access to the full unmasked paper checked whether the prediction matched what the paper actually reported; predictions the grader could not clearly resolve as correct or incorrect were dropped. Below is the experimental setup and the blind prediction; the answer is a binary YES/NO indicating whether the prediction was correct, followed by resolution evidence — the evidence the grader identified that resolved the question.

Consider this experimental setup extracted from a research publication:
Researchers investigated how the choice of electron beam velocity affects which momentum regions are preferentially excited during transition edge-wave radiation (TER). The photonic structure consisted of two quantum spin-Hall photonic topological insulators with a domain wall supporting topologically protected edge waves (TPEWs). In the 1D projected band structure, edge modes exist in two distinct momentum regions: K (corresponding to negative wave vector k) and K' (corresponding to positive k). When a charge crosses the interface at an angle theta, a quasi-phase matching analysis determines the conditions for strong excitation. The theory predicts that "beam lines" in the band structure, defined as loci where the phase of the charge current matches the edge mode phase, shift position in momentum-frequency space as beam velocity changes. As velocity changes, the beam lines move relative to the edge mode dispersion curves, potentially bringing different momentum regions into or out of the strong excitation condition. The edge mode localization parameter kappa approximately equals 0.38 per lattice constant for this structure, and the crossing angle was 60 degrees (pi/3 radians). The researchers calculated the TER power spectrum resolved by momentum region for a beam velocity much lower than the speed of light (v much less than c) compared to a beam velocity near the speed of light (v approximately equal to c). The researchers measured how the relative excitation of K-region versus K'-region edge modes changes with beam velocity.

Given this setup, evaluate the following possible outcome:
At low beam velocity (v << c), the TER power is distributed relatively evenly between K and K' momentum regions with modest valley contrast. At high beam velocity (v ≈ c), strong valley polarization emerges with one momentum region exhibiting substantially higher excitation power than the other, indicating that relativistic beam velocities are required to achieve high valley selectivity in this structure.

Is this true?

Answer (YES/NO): NO